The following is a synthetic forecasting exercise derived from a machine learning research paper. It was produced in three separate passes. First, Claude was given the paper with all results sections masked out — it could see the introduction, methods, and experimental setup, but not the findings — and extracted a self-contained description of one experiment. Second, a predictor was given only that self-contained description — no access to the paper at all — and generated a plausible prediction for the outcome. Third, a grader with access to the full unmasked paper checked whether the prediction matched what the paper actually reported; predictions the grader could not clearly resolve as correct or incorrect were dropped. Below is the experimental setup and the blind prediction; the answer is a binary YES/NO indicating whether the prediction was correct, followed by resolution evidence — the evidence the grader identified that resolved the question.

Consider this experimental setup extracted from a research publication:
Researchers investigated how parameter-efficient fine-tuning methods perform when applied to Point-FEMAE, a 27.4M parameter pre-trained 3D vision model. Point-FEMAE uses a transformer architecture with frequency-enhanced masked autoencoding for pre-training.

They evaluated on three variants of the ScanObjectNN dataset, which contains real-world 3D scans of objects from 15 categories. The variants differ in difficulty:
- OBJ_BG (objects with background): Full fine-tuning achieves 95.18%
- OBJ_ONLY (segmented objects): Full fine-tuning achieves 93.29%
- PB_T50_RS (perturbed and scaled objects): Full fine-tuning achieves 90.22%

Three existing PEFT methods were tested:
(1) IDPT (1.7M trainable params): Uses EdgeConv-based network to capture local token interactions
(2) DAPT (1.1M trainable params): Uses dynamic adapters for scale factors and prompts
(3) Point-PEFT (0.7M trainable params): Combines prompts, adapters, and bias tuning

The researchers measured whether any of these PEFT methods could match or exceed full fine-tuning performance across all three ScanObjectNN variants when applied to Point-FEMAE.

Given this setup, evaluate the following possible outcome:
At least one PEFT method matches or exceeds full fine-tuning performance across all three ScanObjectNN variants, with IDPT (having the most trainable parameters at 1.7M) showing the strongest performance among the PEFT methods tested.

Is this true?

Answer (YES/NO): NO